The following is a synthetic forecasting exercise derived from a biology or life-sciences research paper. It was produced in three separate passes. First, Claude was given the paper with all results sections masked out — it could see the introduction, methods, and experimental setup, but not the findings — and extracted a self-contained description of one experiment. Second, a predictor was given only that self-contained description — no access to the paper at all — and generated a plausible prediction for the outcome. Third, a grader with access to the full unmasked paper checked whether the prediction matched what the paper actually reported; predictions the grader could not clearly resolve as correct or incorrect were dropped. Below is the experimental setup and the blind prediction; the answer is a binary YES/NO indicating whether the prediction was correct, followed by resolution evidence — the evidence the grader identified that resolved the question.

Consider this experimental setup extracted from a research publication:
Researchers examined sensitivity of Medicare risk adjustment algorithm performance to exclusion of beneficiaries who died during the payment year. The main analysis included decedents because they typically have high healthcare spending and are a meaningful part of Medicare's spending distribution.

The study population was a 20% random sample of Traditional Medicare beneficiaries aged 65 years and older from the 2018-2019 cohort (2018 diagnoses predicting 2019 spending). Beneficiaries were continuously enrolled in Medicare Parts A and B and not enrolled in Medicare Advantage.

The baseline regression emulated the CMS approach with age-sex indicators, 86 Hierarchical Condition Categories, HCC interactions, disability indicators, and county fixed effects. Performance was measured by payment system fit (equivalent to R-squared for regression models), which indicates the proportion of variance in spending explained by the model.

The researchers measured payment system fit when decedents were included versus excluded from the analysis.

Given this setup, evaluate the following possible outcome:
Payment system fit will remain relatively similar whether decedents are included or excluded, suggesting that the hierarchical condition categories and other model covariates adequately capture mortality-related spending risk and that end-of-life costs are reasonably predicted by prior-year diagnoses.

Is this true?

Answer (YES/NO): YES